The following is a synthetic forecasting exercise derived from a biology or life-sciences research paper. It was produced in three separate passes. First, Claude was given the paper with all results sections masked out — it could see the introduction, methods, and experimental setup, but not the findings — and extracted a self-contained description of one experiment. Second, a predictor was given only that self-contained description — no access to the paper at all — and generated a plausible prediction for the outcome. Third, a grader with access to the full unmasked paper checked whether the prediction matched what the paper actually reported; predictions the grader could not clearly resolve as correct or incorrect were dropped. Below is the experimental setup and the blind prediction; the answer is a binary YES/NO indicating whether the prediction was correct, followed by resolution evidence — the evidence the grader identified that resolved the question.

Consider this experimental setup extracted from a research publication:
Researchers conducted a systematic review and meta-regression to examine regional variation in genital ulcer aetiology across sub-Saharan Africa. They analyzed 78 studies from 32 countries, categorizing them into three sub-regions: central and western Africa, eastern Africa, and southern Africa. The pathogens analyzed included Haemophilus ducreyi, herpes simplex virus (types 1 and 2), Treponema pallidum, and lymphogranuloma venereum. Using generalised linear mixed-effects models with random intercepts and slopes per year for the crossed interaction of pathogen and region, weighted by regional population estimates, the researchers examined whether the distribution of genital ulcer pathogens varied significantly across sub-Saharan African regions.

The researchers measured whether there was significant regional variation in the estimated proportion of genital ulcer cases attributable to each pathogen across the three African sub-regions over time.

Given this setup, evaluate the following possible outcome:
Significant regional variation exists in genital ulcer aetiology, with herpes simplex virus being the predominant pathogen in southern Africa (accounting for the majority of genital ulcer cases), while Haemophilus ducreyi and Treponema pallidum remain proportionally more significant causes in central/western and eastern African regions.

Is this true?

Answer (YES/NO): NO